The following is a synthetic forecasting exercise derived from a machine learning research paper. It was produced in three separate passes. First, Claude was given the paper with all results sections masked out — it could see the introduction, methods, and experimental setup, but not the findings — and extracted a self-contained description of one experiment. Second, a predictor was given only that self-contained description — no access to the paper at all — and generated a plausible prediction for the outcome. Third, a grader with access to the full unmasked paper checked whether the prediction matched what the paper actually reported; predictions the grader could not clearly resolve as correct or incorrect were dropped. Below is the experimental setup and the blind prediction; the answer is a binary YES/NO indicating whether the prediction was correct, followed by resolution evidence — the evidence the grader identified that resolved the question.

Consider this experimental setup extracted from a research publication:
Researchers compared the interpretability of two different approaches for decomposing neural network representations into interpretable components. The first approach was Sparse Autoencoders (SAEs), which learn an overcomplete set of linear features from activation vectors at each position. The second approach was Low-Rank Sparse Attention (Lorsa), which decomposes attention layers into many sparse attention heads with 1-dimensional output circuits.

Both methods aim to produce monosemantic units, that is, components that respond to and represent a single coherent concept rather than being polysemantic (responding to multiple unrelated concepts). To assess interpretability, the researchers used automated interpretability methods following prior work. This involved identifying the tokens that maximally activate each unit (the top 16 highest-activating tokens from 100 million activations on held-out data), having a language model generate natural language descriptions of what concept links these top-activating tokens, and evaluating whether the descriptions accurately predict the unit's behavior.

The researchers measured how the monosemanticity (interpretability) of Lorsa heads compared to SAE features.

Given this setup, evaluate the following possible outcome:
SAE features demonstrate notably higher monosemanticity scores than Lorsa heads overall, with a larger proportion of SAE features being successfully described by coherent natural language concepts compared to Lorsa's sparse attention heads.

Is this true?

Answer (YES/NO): NO